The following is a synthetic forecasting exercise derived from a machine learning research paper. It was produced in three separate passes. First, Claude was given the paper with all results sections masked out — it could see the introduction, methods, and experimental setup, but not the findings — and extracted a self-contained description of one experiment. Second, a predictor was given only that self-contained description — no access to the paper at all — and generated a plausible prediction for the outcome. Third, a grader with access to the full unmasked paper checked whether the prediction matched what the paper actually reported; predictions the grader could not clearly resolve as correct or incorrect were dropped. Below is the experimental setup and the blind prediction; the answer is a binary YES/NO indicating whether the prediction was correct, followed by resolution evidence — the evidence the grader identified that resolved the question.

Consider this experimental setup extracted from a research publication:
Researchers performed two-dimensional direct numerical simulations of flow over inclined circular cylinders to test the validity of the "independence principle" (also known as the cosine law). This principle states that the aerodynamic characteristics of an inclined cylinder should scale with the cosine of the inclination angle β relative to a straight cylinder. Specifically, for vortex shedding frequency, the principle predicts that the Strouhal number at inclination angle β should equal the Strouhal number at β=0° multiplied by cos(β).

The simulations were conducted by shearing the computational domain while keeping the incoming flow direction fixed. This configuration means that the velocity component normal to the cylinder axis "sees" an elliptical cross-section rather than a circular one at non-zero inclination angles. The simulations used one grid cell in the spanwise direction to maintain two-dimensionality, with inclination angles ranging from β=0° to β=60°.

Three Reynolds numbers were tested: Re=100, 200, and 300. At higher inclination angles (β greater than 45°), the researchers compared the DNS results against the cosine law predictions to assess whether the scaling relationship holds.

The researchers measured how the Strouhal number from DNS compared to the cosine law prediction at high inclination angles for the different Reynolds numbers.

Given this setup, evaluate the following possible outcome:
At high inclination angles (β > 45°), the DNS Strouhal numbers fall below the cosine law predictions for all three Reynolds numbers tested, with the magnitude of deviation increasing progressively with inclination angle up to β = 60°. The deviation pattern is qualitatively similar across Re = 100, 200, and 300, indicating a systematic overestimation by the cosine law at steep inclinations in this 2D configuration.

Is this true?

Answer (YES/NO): NO